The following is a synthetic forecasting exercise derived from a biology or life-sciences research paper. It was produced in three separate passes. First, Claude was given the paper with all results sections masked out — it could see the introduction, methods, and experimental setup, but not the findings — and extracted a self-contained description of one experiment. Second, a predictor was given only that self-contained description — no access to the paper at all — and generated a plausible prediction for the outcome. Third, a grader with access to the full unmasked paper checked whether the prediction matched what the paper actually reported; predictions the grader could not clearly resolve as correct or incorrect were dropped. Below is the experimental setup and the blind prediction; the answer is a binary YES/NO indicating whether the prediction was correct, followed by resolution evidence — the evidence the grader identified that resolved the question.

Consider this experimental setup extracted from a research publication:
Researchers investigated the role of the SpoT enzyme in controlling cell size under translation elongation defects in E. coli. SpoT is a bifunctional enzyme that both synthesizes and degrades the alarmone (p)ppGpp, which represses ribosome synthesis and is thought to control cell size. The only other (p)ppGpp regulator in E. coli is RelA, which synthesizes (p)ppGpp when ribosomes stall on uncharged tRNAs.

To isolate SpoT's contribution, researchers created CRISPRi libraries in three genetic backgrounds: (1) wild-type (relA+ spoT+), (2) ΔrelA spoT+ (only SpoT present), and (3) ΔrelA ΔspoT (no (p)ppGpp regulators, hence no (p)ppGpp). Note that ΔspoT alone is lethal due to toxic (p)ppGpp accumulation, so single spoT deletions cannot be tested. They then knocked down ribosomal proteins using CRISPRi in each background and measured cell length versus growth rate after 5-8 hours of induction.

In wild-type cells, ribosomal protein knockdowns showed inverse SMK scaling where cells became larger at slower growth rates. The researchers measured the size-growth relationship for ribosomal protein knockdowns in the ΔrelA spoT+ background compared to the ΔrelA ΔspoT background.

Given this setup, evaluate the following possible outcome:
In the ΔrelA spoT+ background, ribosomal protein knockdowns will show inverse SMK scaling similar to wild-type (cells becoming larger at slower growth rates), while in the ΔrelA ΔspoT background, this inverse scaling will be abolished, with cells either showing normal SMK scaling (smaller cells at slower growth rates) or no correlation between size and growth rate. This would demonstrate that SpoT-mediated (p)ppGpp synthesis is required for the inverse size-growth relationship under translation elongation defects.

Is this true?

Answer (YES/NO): NO